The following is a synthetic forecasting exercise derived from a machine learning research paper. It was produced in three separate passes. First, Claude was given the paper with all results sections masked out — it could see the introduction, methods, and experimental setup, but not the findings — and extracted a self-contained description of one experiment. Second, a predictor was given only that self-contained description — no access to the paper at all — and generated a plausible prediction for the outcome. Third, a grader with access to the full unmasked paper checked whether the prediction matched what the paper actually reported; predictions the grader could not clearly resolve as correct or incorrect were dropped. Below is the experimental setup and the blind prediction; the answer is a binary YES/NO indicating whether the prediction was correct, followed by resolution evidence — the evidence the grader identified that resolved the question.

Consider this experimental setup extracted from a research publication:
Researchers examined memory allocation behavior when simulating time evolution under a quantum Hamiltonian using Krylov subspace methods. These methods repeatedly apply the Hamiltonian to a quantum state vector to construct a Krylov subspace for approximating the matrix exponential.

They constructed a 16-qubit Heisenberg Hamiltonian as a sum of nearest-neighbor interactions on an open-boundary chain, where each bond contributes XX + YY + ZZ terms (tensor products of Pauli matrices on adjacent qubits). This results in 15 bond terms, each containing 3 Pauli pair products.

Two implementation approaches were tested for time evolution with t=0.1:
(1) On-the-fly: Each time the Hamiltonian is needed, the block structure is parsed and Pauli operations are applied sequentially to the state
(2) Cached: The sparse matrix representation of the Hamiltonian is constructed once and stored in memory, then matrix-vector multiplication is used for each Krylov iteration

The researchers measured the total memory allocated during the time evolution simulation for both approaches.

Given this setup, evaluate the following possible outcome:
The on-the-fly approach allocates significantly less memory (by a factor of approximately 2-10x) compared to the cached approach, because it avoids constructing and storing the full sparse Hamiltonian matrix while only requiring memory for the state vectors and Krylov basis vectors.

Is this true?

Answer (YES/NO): NO